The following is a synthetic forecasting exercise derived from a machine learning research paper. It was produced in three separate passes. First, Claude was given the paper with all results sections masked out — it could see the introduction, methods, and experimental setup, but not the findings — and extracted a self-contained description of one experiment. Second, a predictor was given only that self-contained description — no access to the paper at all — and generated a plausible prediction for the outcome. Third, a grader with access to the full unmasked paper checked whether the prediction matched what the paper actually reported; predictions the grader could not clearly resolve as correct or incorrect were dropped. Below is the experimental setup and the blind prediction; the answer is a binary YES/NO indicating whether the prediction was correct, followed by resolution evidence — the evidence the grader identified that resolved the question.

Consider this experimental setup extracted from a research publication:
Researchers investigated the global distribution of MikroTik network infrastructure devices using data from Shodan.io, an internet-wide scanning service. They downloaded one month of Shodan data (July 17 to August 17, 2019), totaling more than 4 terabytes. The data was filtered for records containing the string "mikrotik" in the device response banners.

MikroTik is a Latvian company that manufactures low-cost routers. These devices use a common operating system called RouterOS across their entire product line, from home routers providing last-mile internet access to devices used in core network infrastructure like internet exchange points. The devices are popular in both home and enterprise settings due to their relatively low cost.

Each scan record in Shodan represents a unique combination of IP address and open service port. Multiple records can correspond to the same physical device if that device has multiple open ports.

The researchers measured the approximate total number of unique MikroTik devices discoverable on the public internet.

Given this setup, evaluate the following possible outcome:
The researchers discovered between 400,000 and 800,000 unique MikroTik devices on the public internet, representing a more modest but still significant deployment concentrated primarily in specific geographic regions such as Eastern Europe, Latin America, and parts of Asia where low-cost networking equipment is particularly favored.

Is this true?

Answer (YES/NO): NO